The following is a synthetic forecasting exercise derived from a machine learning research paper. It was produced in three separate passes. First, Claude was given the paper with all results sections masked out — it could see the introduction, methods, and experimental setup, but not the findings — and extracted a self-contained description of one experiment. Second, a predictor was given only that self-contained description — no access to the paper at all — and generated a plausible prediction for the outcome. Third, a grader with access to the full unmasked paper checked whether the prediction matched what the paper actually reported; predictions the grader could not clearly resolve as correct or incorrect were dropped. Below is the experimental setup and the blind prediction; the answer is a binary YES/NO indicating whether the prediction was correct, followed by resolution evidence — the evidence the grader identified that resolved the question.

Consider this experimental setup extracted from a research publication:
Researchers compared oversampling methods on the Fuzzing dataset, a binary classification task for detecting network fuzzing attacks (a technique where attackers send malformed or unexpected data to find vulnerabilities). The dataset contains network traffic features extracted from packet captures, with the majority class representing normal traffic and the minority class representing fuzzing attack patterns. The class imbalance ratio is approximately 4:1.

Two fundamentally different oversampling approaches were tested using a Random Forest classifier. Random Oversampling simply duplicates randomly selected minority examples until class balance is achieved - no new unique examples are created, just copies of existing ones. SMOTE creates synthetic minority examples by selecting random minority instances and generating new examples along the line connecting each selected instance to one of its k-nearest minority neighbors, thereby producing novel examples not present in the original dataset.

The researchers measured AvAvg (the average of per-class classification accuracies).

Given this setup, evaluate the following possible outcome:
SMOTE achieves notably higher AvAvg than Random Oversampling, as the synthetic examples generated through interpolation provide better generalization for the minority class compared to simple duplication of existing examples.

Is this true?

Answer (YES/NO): NO